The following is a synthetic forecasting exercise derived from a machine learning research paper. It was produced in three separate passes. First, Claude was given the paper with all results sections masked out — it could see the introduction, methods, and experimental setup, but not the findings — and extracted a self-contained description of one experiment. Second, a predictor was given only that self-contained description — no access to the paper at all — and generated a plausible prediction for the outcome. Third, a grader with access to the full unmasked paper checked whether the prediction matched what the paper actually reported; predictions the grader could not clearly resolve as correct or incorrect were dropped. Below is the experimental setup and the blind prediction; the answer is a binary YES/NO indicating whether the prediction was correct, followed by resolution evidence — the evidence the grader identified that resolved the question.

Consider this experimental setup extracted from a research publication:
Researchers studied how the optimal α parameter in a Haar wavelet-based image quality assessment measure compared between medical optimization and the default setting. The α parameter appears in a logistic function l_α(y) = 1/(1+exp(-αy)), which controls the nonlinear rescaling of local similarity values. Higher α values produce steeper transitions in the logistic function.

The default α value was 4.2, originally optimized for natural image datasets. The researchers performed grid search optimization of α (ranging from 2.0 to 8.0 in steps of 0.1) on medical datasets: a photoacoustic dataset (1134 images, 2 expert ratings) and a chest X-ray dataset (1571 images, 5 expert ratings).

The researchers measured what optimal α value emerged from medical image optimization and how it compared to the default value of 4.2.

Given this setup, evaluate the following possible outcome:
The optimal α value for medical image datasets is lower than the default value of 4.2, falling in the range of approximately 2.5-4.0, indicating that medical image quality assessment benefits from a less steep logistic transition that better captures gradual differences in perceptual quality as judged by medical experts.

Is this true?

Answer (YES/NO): NO